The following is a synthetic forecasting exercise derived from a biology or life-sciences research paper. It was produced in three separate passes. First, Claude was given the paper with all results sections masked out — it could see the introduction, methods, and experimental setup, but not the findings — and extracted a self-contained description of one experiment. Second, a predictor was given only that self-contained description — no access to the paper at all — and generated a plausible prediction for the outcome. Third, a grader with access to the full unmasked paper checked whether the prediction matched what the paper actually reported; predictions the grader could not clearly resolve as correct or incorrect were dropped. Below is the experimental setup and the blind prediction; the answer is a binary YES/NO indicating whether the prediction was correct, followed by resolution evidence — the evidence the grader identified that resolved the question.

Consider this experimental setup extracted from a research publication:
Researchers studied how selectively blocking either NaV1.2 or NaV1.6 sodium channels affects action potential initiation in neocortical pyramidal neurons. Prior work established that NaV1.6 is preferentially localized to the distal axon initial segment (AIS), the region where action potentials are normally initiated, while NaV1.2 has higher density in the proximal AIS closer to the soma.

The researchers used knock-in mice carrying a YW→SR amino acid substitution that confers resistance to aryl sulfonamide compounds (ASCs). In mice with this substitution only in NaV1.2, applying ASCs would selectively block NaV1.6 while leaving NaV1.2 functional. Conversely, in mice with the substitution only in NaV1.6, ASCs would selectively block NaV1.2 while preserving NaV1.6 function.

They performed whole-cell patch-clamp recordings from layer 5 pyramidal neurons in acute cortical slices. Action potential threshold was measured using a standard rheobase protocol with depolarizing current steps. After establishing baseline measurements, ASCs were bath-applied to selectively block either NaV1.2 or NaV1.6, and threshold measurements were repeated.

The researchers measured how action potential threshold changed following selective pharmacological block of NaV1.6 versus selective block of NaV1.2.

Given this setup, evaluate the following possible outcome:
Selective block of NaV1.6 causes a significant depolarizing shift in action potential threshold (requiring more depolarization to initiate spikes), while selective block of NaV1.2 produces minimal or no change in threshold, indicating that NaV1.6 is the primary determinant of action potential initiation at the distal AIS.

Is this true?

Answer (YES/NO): YES